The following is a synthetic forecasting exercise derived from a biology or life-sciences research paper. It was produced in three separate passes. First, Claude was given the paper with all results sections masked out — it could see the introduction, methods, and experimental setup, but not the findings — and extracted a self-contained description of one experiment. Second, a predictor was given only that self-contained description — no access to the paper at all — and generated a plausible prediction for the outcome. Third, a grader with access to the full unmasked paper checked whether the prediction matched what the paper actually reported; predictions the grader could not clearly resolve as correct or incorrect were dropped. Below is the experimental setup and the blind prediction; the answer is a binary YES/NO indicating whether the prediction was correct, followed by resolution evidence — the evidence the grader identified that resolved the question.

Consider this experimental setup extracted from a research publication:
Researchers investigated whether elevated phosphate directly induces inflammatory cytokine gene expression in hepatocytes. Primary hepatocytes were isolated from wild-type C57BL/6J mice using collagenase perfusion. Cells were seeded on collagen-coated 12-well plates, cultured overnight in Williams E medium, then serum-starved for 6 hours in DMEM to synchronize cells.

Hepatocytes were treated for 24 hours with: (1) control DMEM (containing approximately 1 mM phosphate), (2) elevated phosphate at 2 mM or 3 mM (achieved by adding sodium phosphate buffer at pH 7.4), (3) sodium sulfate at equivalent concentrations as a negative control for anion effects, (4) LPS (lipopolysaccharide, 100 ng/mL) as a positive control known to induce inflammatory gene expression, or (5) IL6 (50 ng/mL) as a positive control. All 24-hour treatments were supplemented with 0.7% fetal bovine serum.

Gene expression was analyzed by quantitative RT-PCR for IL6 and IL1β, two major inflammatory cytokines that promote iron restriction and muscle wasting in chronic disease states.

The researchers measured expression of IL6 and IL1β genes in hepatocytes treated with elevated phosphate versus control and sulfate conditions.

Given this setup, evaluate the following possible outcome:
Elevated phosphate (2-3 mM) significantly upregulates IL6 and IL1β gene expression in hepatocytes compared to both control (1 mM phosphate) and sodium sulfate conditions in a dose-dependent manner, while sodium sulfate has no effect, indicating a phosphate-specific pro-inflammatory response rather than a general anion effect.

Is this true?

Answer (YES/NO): NO